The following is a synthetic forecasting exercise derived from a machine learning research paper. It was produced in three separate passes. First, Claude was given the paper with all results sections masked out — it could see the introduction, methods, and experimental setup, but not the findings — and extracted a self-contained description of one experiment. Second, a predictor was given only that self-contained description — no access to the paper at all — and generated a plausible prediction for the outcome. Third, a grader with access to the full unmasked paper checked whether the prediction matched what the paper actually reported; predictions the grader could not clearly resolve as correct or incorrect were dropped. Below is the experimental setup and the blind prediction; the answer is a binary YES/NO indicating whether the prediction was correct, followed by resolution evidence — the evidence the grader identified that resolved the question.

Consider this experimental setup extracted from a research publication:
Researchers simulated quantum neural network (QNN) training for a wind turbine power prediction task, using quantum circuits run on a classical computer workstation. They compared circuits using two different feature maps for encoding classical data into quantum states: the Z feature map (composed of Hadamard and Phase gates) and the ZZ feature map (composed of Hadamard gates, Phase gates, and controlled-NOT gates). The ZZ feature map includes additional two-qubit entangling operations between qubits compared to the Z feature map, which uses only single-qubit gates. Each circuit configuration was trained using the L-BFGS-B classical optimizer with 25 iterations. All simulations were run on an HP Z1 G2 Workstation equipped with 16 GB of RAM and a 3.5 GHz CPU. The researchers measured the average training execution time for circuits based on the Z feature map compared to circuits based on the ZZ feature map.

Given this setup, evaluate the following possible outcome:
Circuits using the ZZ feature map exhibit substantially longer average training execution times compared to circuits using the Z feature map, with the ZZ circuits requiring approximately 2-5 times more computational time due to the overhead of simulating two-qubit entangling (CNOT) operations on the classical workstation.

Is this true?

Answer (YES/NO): YES